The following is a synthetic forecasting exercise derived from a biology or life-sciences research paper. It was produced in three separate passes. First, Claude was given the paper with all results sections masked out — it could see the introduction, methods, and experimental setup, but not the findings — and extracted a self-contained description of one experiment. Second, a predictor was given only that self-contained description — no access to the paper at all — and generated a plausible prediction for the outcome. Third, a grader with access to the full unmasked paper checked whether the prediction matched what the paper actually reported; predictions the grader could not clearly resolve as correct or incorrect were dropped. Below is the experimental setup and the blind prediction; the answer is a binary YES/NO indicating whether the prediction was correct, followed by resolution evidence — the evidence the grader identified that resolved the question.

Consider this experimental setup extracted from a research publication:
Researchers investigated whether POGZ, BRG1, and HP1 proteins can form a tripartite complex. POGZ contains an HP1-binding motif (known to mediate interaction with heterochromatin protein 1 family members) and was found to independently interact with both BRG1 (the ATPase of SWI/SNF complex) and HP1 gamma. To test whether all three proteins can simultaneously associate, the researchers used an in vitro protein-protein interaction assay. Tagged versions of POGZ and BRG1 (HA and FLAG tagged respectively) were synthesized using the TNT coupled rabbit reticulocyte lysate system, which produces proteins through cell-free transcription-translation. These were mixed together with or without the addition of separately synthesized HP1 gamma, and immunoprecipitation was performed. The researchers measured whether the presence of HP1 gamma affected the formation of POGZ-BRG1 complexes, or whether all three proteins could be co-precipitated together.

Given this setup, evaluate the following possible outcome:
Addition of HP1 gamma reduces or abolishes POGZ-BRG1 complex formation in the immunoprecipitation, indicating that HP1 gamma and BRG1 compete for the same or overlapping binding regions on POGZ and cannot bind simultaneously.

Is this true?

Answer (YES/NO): NO